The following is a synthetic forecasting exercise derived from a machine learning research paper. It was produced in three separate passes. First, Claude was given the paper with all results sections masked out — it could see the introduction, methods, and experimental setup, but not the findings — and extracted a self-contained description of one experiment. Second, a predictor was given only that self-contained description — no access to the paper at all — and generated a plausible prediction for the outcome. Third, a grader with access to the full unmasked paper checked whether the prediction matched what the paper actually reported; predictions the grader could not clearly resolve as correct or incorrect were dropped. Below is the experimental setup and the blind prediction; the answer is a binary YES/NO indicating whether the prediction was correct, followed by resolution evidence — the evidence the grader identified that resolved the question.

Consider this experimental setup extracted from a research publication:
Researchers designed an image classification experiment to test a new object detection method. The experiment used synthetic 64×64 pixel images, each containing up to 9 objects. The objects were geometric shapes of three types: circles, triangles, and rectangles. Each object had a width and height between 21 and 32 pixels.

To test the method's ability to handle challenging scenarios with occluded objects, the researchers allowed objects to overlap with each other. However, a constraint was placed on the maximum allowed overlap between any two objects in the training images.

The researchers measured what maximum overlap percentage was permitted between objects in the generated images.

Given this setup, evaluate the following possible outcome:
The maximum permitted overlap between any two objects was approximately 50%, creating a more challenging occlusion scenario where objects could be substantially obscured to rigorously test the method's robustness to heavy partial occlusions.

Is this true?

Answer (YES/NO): NO